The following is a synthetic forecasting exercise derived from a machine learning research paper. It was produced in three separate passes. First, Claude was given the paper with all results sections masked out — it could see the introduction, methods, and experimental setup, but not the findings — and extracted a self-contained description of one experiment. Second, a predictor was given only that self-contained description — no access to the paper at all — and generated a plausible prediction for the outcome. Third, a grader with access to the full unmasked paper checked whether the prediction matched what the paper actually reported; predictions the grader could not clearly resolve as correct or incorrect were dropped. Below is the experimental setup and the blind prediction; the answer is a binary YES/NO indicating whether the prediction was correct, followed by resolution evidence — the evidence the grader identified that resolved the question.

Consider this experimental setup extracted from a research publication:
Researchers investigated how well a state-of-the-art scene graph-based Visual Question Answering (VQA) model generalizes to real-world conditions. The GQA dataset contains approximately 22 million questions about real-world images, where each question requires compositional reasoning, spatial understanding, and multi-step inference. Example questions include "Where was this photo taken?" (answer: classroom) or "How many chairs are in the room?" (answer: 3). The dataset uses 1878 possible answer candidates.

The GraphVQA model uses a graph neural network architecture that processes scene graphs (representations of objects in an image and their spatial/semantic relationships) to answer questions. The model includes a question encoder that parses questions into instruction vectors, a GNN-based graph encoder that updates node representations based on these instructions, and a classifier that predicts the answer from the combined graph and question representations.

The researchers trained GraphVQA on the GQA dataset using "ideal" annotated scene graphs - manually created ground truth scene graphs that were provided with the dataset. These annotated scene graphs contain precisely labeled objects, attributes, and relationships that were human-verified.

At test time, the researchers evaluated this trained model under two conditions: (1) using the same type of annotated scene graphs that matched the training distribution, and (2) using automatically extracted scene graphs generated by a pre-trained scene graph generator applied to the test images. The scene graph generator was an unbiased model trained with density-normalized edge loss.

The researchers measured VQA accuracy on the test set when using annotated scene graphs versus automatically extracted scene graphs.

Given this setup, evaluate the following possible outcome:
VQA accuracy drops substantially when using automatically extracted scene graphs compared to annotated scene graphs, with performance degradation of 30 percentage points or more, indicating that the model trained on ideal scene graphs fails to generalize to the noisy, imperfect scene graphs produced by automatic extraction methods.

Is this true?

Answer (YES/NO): YES